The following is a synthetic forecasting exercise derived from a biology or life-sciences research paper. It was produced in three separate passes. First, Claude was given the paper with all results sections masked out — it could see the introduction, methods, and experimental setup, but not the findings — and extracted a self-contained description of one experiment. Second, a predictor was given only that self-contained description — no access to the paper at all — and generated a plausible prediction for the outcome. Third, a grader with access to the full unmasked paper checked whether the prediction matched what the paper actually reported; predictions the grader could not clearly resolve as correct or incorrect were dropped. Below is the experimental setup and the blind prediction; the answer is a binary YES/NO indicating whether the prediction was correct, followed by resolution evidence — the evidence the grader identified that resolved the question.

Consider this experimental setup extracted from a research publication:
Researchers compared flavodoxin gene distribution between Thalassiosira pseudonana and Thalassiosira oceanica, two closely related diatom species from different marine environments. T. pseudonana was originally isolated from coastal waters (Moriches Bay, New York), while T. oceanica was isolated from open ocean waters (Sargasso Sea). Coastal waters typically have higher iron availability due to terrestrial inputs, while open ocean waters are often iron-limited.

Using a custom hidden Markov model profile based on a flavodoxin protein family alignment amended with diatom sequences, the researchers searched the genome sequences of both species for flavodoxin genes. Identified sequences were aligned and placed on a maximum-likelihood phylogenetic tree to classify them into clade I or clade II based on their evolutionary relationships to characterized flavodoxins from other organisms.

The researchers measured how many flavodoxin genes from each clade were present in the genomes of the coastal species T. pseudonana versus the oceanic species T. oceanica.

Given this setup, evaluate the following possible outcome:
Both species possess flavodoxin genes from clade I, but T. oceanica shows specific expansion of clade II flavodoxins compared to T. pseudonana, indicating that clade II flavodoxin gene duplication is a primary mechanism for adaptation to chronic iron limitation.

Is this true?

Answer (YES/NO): YES